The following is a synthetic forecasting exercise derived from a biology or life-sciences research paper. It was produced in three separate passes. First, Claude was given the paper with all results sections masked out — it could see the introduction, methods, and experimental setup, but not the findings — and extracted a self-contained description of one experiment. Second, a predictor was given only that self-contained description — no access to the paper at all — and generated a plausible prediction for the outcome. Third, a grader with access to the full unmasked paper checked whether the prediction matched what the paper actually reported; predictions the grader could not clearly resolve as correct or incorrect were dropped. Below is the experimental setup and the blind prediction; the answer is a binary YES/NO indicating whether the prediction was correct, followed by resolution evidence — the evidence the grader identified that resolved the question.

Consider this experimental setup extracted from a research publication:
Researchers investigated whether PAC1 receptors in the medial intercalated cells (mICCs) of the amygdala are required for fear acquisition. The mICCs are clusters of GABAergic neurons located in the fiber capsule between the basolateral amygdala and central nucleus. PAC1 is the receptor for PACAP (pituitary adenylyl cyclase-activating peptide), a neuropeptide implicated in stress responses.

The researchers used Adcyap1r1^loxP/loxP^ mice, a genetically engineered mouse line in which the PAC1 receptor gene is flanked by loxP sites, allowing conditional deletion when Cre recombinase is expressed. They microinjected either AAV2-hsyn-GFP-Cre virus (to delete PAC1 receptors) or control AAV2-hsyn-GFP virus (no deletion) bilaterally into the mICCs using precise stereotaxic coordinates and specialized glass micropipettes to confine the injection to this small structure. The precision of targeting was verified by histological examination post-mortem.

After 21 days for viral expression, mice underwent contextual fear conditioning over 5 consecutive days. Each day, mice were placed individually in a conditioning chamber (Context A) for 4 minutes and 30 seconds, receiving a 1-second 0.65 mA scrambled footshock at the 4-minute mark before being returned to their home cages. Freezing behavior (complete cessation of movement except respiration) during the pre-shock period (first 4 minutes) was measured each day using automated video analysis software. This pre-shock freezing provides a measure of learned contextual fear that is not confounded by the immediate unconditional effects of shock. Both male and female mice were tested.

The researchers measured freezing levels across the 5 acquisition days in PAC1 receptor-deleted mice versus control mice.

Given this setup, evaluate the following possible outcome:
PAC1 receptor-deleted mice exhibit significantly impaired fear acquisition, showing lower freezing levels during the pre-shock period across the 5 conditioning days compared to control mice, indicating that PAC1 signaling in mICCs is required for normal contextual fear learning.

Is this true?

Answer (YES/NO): NO